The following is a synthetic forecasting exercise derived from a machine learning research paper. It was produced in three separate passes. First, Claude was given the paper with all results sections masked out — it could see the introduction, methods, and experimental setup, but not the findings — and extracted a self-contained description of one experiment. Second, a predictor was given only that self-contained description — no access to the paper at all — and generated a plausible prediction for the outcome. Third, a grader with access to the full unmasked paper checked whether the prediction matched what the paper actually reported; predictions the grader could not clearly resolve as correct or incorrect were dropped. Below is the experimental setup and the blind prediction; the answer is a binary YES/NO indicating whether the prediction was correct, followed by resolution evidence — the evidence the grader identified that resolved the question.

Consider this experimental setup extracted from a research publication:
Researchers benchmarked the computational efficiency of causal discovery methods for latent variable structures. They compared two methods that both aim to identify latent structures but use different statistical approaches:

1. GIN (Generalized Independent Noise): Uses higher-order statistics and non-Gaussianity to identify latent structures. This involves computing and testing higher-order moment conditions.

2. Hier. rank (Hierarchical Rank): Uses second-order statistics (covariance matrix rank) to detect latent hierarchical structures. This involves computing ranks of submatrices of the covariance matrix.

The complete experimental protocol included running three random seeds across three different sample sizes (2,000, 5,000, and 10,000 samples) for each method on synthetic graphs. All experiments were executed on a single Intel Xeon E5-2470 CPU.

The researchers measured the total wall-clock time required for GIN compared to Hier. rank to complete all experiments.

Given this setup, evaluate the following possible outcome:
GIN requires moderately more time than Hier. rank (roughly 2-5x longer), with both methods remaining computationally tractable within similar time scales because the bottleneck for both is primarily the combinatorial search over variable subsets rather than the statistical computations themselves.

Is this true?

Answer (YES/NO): YES